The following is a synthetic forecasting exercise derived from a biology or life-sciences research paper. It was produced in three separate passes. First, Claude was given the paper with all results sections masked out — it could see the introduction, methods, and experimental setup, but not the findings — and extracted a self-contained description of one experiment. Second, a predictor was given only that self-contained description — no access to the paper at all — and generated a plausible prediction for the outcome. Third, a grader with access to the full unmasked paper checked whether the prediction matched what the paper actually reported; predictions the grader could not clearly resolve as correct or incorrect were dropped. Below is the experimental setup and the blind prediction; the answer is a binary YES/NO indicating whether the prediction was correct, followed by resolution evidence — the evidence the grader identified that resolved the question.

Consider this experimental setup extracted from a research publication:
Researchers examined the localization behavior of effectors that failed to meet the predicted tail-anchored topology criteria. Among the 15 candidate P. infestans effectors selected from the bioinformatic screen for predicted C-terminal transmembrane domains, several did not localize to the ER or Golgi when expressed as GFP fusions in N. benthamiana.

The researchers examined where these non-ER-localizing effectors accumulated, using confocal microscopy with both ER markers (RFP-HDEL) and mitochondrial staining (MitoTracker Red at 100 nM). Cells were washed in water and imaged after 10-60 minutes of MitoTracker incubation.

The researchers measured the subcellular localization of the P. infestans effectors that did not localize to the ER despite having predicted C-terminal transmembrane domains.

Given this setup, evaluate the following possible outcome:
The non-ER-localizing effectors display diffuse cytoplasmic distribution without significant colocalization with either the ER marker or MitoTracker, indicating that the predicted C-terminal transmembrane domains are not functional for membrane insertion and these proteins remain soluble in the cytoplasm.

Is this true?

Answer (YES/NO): NO